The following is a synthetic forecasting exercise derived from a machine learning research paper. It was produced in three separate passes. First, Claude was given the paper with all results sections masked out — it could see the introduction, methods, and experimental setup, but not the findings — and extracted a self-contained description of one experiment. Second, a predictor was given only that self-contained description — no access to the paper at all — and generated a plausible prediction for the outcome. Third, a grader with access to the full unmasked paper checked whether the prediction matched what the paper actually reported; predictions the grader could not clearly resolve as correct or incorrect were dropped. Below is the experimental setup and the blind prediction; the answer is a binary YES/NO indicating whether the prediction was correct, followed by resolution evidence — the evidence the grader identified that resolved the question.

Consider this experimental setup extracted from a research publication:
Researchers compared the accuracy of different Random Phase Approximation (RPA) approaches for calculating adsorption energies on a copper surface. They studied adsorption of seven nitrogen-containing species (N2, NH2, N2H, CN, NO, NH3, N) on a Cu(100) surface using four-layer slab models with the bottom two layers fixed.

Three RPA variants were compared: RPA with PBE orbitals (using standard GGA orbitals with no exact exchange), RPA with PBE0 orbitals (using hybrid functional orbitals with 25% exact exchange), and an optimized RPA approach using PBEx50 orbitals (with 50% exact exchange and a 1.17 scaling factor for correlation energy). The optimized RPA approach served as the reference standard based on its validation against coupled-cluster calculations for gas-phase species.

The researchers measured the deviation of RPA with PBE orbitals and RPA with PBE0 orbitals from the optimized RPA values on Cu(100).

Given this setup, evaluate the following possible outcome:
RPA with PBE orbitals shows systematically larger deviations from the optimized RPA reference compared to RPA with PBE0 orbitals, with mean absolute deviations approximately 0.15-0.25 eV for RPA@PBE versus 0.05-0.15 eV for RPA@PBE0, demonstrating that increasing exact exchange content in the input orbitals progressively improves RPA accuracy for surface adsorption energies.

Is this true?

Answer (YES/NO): NO